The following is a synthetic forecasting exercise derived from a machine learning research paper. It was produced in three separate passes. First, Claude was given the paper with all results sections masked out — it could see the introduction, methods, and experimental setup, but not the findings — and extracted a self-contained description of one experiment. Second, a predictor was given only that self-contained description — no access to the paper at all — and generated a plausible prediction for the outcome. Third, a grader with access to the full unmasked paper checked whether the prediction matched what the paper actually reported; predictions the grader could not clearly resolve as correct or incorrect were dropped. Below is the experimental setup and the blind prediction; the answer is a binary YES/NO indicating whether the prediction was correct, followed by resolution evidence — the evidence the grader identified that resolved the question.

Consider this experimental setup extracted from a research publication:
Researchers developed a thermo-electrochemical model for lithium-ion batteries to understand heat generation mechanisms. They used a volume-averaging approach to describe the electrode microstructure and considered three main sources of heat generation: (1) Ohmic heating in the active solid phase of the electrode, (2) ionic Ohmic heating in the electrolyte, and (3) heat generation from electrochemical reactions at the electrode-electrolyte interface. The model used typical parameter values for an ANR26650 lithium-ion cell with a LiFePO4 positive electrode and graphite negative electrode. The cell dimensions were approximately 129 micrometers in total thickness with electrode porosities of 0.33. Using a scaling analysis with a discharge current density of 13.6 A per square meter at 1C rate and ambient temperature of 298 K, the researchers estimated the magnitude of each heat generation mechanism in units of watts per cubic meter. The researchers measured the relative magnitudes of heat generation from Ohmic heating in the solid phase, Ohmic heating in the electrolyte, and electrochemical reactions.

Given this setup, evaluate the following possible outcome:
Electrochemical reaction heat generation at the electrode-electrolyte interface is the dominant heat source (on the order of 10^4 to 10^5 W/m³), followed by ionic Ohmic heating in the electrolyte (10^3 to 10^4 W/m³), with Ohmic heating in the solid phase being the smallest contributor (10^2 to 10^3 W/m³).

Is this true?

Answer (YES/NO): NO